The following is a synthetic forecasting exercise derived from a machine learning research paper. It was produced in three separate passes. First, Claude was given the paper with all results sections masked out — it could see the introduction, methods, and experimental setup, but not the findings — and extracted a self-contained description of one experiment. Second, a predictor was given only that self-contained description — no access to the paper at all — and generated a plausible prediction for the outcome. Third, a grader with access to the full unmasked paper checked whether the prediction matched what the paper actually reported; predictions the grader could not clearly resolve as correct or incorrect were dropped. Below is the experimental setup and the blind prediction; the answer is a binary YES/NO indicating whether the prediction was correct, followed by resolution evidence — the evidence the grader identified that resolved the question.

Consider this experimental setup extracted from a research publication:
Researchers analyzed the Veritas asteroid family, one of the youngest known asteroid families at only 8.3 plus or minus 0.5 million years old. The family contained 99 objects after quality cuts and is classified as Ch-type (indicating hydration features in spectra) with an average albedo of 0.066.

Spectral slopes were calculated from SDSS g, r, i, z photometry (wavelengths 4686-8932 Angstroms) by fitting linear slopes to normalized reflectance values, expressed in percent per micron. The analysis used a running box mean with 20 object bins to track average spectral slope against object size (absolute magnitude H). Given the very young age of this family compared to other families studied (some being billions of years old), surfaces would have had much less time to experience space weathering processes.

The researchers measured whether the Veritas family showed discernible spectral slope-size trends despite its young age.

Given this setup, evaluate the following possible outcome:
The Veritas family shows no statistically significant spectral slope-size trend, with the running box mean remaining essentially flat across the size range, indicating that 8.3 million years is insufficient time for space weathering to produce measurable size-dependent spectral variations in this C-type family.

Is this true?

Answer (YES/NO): NO